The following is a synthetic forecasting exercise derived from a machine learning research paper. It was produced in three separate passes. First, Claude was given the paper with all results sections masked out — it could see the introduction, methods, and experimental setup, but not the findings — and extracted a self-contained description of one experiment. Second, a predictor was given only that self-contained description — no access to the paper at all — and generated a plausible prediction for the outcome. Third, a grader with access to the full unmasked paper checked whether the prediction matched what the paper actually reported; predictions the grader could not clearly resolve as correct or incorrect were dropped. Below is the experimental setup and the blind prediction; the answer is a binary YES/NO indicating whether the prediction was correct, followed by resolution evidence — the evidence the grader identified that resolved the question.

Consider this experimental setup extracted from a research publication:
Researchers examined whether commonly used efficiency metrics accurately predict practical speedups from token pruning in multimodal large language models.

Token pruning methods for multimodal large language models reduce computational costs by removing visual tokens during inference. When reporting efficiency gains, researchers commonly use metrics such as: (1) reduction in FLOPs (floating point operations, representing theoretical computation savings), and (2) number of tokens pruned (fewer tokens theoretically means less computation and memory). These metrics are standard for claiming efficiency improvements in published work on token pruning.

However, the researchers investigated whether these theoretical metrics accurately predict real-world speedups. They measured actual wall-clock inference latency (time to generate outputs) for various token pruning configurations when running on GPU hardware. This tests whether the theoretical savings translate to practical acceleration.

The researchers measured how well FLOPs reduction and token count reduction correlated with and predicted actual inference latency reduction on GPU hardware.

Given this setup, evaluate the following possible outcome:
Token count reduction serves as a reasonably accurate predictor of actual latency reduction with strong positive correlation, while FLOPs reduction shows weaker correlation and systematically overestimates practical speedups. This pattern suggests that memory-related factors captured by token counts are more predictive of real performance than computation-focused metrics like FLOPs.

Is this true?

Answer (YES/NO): NO